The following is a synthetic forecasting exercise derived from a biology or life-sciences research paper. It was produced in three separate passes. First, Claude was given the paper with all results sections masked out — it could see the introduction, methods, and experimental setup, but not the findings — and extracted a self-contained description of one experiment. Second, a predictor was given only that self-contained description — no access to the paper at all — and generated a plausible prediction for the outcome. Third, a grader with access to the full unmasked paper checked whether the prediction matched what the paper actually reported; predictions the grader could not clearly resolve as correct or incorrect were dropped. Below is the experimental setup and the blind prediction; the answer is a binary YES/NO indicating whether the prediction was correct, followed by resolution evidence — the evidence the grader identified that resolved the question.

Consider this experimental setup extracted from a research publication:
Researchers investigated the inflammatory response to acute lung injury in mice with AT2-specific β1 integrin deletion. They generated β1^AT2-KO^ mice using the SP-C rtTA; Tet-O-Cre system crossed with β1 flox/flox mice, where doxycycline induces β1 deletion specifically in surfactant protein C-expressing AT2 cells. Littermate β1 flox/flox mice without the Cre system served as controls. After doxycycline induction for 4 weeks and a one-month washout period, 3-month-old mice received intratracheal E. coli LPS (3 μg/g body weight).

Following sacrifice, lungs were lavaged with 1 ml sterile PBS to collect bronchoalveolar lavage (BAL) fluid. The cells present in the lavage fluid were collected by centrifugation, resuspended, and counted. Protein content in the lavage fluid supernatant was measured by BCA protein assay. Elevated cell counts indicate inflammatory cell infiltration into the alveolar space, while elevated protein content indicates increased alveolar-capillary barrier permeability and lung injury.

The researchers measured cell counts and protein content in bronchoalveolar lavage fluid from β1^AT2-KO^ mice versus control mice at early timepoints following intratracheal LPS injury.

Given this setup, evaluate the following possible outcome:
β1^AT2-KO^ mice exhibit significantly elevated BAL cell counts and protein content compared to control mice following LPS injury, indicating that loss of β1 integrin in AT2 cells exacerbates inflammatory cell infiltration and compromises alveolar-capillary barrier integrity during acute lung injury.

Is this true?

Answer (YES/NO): NO